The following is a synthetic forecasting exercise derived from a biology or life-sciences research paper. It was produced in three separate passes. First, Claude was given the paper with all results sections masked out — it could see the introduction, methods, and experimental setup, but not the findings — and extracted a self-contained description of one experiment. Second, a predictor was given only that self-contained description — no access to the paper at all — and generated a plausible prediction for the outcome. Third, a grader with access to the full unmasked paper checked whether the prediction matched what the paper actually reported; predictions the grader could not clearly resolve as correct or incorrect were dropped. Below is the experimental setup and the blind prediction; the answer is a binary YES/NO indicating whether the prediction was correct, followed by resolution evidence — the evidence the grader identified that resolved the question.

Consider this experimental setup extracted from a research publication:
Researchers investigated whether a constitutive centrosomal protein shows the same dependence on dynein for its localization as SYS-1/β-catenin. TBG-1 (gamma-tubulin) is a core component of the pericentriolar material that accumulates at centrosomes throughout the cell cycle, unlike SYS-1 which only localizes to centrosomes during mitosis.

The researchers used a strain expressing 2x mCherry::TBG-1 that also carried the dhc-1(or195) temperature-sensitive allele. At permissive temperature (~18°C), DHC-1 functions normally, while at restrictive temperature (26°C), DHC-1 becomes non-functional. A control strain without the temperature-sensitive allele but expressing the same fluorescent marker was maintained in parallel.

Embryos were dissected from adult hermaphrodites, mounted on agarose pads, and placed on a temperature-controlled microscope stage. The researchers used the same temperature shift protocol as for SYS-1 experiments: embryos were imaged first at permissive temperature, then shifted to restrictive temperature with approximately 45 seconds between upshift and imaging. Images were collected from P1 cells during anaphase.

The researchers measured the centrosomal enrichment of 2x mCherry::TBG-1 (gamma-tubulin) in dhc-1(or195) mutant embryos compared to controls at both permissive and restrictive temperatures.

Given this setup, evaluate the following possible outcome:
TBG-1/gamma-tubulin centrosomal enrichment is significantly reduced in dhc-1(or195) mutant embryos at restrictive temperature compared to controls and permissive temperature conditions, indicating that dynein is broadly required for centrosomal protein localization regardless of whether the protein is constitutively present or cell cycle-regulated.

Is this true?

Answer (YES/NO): YES